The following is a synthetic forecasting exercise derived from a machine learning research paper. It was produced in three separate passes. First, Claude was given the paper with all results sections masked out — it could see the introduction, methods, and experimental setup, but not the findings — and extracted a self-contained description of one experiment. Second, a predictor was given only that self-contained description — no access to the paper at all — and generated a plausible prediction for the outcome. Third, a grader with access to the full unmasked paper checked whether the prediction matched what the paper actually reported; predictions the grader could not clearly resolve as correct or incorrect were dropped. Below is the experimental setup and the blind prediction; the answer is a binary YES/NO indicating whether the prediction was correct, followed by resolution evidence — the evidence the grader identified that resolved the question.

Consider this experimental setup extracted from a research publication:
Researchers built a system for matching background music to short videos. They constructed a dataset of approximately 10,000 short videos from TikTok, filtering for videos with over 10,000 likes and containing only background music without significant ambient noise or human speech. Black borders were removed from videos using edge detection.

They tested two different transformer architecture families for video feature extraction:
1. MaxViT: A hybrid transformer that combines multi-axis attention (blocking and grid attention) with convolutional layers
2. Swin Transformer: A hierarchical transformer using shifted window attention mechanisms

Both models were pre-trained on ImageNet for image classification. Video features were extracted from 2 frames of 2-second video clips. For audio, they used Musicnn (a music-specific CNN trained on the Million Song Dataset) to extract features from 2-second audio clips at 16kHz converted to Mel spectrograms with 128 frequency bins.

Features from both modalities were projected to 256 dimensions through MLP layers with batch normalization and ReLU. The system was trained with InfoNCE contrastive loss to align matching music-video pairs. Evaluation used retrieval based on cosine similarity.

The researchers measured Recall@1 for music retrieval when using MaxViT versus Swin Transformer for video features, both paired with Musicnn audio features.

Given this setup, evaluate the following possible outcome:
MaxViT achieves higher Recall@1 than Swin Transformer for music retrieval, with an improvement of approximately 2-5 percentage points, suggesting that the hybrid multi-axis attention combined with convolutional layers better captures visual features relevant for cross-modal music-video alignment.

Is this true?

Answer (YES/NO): NO